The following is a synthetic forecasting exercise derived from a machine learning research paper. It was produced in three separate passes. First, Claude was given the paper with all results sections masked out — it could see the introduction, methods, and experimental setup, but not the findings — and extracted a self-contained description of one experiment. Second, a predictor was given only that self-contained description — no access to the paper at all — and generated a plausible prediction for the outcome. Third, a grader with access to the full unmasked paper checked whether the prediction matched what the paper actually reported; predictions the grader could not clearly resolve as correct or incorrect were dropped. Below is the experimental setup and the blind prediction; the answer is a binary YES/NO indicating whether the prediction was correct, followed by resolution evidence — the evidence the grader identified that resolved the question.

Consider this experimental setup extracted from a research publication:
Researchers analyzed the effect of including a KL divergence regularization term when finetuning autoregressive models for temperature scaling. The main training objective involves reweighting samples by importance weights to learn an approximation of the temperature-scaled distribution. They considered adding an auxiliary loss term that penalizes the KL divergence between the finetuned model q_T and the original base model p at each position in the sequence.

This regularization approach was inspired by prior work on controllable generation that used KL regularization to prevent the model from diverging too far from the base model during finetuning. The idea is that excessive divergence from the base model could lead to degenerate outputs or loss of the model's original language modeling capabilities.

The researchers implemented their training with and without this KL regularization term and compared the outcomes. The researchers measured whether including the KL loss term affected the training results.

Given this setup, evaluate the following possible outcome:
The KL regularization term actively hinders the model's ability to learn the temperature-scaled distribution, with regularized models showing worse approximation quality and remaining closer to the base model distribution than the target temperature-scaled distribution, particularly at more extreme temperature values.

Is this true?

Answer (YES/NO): NO